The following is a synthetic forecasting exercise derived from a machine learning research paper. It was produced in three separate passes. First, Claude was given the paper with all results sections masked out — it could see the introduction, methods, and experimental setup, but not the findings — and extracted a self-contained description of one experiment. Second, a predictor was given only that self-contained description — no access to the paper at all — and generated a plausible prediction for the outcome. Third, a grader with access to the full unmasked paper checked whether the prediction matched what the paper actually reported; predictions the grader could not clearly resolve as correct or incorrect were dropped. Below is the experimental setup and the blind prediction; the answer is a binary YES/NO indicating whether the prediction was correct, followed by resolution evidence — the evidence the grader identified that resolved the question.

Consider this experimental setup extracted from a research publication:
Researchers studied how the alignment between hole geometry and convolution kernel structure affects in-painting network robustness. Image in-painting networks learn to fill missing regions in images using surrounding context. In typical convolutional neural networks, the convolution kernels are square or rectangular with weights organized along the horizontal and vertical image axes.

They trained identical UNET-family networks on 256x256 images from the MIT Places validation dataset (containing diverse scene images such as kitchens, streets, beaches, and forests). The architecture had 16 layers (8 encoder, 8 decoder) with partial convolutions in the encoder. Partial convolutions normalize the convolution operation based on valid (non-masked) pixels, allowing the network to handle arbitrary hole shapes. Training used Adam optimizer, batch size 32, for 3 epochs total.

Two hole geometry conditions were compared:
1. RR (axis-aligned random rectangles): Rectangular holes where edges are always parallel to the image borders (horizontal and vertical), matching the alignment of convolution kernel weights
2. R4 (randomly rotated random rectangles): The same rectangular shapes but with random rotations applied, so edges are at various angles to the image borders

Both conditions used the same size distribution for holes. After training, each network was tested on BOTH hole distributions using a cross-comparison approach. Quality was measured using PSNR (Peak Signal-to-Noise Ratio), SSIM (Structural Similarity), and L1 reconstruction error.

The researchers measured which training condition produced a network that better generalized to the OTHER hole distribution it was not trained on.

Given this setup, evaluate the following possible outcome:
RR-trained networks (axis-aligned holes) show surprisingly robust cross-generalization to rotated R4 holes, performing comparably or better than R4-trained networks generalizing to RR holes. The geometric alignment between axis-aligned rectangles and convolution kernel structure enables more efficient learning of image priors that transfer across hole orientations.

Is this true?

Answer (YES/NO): NO